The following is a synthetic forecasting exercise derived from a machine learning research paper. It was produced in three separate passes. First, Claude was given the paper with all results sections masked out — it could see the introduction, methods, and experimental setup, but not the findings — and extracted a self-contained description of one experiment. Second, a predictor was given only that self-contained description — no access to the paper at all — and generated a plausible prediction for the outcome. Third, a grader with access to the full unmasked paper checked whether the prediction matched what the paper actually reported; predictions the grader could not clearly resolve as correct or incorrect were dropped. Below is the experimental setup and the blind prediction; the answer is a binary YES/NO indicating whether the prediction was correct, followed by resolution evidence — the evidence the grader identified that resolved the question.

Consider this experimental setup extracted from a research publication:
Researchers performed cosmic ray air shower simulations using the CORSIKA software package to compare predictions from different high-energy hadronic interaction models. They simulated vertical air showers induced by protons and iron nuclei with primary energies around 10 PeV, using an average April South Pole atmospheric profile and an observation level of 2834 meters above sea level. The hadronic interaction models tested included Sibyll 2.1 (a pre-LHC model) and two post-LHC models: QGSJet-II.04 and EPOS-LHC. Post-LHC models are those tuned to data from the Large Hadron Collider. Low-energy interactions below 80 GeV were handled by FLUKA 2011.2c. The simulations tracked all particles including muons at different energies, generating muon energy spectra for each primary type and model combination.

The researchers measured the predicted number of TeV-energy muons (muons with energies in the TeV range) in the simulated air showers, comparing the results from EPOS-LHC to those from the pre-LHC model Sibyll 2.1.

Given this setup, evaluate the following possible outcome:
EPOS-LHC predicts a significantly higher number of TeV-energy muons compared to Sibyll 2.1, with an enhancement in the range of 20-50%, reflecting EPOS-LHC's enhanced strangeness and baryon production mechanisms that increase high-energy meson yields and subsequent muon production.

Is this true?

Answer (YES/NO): NO